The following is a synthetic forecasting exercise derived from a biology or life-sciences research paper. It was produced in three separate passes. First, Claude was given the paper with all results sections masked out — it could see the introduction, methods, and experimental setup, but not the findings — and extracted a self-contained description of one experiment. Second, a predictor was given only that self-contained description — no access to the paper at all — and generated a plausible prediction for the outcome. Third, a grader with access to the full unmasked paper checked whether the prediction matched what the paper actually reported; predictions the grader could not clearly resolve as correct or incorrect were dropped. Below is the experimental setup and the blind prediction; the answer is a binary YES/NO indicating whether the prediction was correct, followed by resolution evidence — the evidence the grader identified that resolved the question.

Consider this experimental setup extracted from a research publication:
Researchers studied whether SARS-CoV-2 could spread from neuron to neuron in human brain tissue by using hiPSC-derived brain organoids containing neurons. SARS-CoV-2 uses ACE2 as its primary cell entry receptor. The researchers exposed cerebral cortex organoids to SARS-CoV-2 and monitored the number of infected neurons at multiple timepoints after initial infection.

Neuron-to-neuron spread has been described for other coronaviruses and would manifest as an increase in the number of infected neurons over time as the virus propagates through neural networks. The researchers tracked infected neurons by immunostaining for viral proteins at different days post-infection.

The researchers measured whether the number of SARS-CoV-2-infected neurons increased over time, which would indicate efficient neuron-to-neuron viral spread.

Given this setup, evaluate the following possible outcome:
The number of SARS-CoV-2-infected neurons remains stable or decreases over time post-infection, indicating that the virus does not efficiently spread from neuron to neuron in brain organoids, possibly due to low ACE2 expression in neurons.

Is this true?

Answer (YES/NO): YES